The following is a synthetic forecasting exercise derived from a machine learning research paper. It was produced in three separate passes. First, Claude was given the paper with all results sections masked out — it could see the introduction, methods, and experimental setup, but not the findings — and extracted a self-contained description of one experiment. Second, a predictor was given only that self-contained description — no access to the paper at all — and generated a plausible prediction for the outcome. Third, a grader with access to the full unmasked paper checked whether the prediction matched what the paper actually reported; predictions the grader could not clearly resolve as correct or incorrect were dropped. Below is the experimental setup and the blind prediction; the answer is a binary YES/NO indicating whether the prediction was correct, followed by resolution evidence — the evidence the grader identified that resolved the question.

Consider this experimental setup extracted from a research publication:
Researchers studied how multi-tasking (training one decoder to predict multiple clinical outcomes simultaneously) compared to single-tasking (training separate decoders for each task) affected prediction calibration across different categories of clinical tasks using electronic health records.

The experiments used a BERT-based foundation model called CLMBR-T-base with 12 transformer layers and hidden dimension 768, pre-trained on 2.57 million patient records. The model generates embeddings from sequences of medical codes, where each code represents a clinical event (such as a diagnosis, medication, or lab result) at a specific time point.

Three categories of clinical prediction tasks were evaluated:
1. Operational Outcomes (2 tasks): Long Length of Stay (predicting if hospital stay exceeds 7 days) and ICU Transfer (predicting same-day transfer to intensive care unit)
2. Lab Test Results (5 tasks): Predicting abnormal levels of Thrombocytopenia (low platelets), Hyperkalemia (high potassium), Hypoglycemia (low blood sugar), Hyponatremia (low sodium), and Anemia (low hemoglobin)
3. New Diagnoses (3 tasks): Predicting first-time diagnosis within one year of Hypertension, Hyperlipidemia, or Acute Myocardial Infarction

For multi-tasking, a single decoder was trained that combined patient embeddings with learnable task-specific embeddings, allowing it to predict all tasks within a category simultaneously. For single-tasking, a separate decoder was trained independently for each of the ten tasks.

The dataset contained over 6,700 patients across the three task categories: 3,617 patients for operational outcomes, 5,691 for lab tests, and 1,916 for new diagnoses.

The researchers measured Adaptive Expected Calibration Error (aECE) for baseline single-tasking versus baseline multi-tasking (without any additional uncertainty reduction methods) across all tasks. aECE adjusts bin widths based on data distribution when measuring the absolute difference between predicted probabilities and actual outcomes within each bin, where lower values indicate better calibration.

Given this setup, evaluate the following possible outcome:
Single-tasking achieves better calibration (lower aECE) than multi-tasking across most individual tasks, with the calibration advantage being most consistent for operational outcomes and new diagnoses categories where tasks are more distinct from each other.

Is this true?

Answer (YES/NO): NO